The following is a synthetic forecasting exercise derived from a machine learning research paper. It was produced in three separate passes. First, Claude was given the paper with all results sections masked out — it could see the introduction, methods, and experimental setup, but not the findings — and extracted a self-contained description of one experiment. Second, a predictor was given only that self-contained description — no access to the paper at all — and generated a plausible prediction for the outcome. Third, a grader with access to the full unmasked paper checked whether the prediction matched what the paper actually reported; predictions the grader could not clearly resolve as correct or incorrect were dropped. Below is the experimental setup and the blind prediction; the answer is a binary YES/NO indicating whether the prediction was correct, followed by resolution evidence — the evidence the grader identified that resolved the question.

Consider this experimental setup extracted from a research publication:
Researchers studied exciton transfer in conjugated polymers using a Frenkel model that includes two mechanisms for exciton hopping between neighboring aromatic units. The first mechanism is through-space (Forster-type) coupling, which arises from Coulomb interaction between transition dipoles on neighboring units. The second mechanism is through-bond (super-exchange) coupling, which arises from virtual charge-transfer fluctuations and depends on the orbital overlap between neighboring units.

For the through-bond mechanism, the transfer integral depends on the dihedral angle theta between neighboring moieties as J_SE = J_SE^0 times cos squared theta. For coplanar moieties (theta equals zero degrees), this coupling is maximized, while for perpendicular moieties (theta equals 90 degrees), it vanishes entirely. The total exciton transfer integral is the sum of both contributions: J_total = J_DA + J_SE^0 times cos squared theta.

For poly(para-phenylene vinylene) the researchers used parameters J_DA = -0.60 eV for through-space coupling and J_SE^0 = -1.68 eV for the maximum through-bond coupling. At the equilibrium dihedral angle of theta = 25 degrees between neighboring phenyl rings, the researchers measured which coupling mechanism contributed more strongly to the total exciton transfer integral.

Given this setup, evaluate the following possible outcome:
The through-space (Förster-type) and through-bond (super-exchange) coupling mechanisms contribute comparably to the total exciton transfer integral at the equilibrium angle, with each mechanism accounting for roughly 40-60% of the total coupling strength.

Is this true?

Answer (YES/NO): NO